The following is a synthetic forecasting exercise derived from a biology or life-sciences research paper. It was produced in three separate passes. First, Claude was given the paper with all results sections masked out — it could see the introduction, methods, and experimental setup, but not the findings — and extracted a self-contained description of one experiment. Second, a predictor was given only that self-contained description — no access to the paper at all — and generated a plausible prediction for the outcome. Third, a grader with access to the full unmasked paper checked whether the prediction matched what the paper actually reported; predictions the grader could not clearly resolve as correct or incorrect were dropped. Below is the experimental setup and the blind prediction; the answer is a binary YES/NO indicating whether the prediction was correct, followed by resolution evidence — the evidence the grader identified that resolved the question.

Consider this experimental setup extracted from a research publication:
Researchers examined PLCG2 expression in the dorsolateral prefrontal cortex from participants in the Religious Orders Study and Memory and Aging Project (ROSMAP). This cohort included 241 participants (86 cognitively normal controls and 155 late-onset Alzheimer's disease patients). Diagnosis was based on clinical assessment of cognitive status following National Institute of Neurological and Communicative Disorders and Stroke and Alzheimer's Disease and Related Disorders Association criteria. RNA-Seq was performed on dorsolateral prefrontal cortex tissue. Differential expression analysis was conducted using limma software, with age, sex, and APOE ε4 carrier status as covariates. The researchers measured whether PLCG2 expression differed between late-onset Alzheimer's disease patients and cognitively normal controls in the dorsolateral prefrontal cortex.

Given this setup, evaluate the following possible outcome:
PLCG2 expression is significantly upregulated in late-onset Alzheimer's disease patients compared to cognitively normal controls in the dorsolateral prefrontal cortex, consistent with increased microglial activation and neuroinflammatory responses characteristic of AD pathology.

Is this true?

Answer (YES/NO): NO